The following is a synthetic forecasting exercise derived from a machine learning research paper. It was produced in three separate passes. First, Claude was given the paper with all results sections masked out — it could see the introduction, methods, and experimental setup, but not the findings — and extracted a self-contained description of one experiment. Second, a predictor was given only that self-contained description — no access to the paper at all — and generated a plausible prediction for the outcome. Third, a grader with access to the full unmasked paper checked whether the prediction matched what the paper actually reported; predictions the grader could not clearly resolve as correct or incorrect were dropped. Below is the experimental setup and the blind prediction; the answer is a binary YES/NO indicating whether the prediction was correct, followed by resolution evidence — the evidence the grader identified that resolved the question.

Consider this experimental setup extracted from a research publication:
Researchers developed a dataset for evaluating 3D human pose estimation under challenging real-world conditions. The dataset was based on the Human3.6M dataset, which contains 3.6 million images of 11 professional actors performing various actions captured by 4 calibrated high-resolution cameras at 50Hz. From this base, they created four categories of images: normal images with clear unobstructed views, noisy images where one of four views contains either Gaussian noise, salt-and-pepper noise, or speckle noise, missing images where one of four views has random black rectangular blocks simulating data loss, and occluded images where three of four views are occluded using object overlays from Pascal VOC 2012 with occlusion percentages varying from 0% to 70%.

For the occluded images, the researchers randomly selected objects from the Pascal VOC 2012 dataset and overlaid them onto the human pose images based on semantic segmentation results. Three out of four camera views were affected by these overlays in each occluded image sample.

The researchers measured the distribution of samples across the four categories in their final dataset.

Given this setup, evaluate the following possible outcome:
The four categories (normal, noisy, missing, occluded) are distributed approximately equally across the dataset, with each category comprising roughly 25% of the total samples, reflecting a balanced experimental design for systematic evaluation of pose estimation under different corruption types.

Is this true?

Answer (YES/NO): NO